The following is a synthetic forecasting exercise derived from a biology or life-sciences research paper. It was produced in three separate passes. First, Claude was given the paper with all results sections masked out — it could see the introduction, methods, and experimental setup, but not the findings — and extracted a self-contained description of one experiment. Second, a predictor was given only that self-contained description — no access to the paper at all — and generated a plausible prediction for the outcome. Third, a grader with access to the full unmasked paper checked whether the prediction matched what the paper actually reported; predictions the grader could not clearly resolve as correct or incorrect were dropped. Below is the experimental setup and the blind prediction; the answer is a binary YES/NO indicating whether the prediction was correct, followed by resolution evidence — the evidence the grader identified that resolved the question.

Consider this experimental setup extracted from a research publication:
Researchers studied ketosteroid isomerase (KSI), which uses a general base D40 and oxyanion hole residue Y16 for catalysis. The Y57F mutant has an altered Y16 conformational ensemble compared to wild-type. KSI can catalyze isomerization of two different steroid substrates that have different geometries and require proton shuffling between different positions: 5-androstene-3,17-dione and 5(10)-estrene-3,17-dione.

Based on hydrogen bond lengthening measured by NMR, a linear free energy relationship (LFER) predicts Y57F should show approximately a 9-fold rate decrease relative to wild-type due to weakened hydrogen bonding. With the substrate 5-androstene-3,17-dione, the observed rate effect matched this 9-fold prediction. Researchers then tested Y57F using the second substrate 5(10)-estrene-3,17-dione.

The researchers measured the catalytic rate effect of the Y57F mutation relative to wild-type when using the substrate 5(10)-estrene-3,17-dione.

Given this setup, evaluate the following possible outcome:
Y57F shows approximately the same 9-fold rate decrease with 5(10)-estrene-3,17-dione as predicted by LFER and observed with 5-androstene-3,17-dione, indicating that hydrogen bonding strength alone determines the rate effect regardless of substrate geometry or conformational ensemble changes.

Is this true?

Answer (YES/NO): NO